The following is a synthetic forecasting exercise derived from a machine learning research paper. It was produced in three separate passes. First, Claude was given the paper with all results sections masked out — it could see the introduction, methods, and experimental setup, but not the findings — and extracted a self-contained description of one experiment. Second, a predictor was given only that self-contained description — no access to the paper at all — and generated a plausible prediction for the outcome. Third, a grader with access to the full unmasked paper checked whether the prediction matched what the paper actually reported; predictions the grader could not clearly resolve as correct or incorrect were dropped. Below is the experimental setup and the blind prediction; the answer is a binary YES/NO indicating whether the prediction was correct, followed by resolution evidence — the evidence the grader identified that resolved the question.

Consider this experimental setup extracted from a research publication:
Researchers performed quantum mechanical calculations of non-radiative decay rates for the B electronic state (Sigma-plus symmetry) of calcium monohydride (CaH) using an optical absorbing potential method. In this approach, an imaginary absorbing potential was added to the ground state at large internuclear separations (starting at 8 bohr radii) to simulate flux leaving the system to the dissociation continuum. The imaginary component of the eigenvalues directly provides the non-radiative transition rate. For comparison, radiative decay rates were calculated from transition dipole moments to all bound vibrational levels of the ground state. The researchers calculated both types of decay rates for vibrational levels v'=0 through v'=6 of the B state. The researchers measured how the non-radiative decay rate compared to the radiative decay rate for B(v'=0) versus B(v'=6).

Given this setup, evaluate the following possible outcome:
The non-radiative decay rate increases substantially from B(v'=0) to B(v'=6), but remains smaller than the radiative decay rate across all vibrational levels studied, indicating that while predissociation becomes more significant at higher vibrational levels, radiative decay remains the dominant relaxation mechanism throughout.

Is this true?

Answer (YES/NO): NO